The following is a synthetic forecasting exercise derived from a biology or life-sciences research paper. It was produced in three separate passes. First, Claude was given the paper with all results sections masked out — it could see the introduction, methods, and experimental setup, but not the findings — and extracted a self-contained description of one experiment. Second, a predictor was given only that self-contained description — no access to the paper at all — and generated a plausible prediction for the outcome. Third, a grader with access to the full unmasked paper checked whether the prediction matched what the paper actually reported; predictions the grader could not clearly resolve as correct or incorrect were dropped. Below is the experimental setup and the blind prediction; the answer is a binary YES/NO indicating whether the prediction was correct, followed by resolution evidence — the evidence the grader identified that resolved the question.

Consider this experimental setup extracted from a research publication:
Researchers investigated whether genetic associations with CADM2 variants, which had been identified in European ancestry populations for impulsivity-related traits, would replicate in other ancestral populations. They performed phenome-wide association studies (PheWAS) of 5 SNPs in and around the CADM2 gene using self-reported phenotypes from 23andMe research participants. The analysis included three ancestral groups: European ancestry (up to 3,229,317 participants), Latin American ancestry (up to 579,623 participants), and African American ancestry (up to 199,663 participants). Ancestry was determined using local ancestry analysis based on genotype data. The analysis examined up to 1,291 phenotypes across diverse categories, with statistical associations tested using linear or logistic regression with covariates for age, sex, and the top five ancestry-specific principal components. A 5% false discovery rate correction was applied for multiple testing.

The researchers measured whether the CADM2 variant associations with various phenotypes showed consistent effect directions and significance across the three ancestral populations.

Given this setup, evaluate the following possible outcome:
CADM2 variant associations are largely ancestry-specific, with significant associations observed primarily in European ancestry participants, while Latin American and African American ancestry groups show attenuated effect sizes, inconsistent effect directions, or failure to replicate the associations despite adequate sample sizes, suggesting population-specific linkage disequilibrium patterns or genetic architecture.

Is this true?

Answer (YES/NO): NO